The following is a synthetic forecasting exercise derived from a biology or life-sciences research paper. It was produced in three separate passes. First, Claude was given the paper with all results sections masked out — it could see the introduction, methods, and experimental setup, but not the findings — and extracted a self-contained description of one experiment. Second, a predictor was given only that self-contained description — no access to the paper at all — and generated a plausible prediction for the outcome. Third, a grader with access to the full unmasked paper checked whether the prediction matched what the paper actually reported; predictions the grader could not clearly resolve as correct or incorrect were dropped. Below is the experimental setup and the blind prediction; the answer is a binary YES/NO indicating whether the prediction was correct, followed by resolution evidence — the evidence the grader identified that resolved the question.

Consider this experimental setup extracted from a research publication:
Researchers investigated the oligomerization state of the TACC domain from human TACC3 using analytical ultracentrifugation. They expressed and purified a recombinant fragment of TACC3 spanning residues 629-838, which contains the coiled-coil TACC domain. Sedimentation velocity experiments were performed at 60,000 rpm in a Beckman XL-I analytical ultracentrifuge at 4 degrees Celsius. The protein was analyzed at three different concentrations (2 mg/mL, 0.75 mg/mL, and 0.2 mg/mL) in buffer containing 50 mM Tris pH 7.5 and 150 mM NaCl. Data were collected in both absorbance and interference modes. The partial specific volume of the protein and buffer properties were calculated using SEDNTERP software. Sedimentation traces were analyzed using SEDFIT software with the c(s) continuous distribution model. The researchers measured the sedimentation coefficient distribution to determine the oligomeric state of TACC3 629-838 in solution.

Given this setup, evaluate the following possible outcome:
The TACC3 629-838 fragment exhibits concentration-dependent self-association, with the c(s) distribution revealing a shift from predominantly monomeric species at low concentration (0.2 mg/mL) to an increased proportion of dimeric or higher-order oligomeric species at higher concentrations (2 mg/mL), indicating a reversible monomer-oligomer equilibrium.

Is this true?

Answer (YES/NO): NO